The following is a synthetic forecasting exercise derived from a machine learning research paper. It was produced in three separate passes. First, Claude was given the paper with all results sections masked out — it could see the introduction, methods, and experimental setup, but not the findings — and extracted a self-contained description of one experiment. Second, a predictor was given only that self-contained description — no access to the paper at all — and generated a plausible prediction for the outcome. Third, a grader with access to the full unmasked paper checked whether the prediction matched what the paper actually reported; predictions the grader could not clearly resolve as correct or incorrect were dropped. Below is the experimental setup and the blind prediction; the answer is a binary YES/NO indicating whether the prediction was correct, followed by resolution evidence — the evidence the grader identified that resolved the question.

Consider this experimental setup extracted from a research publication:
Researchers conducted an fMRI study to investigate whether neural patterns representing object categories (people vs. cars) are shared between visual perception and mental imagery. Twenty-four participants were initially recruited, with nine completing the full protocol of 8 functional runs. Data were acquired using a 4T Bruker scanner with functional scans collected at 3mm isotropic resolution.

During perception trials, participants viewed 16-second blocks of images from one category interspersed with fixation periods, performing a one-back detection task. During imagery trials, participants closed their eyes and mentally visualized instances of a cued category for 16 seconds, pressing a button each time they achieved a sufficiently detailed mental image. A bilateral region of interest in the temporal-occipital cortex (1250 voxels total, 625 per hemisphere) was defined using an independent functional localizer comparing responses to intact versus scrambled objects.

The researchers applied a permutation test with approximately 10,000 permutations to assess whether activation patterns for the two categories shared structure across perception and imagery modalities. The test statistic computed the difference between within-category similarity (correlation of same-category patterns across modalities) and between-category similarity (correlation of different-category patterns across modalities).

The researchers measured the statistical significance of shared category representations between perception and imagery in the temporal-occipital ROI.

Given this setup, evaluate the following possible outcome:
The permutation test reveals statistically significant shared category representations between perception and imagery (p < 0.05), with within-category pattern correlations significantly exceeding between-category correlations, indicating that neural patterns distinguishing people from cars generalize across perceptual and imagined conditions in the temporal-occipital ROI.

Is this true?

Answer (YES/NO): YES